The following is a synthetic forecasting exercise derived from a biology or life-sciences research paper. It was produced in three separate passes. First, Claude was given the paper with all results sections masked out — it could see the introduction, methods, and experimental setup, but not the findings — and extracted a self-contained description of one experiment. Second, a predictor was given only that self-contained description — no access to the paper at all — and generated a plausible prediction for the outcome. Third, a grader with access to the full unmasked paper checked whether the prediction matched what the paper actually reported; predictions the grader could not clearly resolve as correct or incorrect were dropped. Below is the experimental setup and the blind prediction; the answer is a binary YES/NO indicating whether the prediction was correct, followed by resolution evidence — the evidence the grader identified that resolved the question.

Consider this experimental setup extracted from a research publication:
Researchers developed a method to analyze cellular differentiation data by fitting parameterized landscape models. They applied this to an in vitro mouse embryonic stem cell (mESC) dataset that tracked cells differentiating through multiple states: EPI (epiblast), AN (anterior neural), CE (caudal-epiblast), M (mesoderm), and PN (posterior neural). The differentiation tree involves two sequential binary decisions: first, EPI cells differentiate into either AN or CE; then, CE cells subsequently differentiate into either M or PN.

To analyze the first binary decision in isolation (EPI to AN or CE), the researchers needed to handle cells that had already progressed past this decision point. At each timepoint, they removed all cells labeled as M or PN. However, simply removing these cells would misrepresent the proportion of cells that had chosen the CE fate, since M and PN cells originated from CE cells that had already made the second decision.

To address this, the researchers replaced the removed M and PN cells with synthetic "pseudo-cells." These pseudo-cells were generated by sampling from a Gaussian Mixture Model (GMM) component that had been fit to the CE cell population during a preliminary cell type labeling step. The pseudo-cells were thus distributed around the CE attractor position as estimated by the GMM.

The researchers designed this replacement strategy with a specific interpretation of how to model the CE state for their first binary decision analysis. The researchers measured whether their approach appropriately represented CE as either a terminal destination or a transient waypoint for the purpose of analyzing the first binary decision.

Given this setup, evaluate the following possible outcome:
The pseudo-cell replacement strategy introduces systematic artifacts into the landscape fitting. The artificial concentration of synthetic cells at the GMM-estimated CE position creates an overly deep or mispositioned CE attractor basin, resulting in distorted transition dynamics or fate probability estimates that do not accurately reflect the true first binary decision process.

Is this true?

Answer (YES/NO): NO